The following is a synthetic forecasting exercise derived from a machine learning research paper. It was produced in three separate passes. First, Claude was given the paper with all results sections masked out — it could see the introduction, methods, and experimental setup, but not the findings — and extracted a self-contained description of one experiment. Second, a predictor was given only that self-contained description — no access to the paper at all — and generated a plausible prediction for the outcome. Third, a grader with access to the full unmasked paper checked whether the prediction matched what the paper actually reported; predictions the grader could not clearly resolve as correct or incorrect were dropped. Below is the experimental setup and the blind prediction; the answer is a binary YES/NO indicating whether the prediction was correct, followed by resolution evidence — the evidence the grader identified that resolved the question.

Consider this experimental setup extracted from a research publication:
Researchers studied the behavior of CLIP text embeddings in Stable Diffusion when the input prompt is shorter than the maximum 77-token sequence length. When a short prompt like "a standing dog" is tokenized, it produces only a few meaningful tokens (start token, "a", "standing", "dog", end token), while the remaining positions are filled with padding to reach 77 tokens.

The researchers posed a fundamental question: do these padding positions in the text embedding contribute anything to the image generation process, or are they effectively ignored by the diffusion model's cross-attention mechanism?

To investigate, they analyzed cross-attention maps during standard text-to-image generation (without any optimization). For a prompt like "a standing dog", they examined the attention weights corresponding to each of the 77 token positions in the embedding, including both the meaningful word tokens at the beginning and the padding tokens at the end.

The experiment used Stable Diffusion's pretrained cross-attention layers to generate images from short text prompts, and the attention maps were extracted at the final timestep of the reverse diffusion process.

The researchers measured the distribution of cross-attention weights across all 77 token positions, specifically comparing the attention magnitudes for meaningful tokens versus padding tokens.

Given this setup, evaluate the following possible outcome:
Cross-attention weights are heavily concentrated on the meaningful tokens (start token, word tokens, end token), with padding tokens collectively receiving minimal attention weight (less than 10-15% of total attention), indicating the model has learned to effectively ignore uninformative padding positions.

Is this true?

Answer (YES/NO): YES